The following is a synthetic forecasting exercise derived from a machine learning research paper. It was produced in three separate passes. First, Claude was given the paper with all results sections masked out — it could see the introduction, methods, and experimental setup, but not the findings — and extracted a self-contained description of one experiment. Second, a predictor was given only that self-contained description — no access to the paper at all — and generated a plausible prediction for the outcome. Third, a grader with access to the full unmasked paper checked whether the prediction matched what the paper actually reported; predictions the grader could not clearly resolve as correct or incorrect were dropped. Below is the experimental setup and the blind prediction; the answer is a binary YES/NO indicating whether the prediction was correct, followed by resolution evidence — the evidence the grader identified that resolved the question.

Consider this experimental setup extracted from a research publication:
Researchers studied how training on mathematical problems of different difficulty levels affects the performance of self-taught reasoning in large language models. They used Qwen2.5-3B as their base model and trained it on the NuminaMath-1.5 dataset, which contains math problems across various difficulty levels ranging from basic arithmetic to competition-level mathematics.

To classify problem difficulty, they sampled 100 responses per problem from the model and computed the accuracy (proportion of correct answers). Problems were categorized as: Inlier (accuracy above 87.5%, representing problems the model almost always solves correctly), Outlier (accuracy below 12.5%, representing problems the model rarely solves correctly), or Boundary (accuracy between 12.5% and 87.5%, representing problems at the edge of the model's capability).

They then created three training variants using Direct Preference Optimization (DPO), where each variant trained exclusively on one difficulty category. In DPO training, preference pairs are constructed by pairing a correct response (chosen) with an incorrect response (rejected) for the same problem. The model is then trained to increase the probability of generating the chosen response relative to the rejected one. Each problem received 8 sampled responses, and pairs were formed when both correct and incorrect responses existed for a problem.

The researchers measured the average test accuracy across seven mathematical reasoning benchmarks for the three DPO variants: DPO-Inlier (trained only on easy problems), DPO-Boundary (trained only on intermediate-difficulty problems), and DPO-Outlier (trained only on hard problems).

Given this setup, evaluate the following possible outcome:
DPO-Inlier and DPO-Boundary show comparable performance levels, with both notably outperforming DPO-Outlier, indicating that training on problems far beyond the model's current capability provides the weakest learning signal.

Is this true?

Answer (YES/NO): NO